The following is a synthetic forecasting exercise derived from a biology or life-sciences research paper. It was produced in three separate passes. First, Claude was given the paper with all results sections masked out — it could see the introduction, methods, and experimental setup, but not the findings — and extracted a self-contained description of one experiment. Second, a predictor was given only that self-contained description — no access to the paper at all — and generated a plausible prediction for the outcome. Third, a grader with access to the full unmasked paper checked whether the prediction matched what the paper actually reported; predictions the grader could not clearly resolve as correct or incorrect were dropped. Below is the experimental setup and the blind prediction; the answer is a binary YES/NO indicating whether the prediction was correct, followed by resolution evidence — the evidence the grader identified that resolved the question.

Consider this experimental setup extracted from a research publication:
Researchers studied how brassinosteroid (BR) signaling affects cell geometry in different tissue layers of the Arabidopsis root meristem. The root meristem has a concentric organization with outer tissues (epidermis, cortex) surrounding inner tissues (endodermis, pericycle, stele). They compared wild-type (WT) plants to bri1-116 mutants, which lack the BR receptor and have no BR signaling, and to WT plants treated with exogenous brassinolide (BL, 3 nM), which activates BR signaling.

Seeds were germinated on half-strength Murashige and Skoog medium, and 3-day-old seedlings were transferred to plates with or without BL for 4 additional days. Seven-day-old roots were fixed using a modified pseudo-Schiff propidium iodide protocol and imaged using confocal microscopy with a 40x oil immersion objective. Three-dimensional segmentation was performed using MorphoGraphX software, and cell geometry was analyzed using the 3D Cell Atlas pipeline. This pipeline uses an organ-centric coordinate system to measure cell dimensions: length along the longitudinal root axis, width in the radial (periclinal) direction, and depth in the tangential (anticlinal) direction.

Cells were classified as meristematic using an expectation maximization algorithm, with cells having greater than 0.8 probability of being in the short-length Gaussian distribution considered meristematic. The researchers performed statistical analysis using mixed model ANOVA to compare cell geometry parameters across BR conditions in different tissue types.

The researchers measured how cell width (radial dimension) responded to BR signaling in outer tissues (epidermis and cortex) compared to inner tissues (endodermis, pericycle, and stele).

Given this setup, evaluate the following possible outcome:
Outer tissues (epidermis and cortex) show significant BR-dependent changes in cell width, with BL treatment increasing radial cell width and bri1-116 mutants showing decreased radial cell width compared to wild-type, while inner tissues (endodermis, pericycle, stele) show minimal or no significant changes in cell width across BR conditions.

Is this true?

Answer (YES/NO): NO